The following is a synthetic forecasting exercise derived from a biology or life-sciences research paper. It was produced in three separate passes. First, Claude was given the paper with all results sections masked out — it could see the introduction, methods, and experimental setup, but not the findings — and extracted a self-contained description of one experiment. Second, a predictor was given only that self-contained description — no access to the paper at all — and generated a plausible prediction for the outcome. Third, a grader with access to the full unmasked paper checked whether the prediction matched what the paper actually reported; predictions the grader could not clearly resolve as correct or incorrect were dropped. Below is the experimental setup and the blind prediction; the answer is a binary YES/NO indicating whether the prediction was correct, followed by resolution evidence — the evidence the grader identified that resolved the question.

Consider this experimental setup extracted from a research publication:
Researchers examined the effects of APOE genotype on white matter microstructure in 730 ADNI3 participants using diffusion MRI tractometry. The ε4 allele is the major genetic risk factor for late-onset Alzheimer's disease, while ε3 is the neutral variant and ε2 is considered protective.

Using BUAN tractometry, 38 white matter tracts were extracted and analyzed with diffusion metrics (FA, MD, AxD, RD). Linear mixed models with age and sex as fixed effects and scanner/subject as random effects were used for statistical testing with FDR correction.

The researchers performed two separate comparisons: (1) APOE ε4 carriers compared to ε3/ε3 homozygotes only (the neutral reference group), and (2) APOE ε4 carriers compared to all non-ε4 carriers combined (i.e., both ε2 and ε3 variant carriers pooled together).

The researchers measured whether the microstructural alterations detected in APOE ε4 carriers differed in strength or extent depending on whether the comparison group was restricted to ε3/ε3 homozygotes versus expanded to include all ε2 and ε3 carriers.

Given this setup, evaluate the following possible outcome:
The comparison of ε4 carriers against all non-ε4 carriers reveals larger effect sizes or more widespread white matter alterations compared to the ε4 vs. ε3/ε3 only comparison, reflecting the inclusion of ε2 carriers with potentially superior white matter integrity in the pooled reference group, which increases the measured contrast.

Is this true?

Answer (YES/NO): NO